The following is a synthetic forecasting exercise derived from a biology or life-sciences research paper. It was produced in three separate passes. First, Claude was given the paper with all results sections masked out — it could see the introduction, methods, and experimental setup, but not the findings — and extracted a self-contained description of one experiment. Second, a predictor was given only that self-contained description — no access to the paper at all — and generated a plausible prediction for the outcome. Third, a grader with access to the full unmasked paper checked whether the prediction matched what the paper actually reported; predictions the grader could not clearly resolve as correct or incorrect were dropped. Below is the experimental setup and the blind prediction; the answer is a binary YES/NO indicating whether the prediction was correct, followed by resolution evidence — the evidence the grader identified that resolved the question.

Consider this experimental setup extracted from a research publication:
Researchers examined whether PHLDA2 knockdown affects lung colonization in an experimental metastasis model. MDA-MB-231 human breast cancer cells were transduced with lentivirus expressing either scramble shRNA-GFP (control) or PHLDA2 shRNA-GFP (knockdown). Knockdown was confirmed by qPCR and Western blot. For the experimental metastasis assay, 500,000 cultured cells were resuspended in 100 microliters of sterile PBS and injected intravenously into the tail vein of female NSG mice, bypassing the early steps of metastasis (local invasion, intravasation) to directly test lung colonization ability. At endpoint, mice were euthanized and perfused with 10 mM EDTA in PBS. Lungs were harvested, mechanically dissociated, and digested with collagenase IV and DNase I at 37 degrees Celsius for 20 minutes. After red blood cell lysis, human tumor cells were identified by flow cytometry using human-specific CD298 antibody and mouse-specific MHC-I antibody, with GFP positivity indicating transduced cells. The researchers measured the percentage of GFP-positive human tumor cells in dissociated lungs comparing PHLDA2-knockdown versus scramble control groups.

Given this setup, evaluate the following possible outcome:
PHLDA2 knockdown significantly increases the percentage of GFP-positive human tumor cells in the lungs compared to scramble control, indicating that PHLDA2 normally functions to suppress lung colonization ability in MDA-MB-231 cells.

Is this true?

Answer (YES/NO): NO